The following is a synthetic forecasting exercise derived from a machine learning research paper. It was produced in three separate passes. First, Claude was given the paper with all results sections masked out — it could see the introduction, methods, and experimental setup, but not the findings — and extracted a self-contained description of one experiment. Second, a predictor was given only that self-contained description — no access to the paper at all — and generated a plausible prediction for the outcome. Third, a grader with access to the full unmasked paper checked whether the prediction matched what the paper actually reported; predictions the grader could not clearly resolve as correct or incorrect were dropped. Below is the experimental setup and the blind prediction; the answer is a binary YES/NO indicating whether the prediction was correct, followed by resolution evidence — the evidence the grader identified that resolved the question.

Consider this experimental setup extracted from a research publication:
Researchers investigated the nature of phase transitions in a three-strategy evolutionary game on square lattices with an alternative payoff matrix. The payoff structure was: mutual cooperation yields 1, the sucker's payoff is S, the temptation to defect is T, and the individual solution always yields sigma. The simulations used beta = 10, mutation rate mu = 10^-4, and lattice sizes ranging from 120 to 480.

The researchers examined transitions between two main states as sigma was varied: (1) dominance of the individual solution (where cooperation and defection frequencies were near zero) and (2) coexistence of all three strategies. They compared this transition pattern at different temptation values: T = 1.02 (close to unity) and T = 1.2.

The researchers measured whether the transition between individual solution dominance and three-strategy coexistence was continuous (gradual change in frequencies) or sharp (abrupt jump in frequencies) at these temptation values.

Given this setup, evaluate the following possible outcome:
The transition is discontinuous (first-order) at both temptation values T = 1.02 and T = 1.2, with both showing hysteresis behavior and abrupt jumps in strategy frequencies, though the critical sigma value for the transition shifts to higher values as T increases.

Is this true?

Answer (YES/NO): NO